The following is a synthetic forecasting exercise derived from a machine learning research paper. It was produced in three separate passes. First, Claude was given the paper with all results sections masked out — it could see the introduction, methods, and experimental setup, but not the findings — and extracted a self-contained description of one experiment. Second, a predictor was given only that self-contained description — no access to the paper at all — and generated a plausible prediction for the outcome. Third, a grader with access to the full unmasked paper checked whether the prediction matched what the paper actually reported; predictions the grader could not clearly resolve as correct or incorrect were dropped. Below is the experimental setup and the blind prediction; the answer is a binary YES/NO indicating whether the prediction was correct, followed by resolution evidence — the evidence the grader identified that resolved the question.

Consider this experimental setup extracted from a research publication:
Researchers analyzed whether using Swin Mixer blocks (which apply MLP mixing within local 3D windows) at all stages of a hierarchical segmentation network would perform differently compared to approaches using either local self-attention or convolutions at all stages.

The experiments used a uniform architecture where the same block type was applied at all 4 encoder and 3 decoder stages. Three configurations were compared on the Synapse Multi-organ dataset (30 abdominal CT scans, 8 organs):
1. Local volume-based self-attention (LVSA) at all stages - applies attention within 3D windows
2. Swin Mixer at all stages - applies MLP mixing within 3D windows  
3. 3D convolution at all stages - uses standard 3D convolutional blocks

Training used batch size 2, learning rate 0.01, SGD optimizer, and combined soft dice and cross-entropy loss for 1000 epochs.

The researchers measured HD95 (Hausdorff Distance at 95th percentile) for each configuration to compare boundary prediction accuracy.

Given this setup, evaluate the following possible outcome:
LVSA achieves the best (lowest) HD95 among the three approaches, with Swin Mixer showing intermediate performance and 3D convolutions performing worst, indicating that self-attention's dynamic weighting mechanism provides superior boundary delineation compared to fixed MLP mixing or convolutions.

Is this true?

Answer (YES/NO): NO